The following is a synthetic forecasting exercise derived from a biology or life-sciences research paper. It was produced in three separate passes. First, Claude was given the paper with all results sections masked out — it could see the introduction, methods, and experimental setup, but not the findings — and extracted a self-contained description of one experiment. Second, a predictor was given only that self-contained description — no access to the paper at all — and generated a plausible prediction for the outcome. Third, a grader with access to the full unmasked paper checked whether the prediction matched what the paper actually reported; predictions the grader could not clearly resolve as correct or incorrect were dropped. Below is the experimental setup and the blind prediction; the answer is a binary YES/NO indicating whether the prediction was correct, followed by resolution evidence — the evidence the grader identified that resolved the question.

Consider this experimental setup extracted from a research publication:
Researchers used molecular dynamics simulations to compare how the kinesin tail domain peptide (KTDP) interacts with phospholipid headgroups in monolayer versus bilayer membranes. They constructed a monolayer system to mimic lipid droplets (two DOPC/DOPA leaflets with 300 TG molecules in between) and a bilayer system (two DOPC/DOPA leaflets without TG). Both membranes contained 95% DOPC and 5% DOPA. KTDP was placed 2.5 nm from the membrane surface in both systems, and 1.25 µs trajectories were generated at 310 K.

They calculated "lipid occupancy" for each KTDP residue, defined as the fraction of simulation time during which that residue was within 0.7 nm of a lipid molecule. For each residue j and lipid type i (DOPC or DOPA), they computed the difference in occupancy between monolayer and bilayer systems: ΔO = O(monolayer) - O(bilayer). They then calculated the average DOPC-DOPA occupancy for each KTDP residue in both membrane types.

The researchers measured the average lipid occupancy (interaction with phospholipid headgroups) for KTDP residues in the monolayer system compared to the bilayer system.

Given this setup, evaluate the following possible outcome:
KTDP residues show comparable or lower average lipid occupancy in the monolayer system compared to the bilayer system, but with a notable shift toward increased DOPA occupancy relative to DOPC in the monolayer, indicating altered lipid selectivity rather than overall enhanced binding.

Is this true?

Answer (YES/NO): NO